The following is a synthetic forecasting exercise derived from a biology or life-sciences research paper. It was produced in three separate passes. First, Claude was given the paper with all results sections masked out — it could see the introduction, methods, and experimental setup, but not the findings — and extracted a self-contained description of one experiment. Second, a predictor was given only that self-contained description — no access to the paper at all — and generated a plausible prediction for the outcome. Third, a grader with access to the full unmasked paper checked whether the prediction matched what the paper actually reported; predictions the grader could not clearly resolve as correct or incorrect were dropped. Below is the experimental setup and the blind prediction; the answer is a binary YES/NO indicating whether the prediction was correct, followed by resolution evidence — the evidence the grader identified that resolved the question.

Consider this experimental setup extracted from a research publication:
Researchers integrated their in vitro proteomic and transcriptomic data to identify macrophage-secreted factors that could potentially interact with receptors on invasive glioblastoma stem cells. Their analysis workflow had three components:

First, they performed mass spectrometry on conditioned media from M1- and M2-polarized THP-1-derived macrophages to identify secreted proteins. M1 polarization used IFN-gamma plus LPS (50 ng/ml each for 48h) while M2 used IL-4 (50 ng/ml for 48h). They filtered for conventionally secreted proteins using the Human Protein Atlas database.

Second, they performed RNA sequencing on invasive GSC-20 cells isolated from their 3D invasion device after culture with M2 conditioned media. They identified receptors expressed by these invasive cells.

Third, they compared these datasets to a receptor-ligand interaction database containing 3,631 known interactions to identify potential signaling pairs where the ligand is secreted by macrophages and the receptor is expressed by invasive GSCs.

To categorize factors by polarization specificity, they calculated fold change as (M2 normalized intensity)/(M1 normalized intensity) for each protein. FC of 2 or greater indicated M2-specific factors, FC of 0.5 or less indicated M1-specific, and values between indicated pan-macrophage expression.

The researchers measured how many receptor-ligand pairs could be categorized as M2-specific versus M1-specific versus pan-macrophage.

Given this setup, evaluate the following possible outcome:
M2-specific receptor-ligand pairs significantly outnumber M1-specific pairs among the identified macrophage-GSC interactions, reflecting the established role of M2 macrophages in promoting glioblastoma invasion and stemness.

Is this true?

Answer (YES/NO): NO